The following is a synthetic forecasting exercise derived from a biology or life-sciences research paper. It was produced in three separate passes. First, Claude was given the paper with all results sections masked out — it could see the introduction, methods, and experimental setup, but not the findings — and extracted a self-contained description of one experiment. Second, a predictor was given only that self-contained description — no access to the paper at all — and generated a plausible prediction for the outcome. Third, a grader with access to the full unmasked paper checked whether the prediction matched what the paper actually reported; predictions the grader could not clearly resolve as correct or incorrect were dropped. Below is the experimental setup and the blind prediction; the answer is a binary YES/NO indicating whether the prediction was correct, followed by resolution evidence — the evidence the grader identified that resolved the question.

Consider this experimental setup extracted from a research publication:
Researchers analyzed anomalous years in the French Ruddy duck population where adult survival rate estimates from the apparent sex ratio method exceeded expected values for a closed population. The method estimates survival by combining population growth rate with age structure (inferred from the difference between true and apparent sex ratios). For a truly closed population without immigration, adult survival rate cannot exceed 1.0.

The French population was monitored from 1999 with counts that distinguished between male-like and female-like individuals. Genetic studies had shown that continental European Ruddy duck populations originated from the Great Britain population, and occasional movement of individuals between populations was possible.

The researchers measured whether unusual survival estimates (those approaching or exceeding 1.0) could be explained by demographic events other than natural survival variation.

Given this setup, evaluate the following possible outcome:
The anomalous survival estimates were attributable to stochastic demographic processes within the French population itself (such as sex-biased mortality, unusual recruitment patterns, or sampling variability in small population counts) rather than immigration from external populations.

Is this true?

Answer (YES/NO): NO